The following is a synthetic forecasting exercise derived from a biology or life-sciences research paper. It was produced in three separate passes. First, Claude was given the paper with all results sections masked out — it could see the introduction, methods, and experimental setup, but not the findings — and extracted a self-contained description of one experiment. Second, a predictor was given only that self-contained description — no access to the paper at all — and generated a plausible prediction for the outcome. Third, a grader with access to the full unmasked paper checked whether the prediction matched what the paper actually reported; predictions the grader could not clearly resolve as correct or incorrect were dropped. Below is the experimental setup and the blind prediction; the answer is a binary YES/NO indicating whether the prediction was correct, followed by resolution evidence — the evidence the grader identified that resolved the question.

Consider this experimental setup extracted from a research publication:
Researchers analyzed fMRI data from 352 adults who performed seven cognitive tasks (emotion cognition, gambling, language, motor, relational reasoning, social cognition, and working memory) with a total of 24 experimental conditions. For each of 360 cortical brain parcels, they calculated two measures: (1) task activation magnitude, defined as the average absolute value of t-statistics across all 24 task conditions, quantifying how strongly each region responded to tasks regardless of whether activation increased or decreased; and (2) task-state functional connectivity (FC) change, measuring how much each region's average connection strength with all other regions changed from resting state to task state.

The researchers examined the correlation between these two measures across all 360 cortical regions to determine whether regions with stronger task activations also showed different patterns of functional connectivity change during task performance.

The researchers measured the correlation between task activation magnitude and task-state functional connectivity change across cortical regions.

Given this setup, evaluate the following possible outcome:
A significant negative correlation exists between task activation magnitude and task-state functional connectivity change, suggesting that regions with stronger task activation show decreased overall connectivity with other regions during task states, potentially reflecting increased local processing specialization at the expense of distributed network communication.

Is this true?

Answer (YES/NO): YES